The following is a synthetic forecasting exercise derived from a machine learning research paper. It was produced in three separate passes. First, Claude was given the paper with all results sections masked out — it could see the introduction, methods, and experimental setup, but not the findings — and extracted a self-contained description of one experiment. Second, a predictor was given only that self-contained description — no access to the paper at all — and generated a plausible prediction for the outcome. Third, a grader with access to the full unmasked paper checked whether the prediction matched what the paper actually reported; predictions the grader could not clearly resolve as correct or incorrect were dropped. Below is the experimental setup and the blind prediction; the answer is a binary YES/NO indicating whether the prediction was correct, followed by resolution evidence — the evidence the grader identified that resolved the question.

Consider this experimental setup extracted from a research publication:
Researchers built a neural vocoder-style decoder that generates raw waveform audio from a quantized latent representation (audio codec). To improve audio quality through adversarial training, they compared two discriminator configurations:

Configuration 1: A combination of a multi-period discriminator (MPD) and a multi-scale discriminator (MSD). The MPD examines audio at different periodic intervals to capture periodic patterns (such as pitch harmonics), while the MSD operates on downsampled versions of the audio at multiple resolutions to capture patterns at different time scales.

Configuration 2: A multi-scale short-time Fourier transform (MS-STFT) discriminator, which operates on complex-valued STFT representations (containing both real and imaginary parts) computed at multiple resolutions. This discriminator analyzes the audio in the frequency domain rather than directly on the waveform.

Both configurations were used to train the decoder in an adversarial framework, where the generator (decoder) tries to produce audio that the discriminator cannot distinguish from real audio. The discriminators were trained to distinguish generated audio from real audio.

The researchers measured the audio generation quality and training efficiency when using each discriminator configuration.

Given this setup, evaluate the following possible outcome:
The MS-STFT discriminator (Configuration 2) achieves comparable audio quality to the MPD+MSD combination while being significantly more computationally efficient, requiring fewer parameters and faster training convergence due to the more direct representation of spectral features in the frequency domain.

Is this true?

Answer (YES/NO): NO